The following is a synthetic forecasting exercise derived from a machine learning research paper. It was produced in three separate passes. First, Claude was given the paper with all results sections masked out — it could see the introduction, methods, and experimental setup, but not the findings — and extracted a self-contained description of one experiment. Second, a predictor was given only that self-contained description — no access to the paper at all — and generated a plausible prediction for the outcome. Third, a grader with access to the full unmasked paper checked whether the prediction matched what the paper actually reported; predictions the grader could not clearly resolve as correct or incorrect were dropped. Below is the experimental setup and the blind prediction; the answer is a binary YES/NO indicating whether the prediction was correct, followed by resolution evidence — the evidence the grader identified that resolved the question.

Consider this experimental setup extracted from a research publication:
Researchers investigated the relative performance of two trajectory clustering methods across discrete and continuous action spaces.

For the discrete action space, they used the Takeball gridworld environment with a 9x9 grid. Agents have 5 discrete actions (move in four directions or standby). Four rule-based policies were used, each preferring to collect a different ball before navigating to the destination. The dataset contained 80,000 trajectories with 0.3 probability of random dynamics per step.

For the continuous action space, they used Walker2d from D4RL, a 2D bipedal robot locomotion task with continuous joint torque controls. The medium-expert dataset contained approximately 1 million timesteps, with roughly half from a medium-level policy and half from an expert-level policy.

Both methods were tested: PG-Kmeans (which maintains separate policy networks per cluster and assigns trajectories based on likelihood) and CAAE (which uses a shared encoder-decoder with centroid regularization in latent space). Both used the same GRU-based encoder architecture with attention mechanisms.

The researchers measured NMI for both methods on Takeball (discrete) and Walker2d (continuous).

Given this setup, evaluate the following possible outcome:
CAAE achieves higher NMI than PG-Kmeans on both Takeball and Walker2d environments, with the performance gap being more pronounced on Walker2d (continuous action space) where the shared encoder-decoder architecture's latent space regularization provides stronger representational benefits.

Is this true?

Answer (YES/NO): NO